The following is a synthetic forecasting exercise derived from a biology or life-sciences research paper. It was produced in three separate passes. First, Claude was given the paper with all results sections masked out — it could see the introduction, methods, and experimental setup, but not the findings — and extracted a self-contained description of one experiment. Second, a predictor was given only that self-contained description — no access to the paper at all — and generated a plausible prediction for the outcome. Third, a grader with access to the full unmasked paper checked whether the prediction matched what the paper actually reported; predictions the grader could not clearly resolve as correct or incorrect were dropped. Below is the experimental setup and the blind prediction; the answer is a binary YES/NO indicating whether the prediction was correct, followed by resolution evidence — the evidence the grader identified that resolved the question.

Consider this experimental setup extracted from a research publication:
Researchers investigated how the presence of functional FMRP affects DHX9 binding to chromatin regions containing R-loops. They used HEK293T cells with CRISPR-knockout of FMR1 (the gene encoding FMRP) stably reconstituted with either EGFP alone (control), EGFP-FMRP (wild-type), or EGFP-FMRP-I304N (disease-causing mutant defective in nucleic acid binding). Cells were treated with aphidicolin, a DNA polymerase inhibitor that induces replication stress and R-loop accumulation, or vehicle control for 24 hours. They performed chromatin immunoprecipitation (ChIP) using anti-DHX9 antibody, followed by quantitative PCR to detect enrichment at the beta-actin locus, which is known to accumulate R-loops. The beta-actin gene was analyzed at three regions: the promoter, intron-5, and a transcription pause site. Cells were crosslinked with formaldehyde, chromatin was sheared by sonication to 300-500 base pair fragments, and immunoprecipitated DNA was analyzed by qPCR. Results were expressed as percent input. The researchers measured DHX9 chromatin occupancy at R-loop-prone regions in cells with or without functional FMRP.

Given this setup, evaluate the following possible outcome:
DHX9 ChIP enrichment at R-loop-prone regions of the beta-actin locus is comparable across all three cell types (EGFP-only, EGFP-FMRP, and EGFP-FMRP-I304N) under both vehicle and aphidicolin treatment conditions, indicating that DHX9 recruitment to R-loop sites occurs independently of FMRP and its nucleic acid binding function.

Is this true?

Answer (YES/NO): NO